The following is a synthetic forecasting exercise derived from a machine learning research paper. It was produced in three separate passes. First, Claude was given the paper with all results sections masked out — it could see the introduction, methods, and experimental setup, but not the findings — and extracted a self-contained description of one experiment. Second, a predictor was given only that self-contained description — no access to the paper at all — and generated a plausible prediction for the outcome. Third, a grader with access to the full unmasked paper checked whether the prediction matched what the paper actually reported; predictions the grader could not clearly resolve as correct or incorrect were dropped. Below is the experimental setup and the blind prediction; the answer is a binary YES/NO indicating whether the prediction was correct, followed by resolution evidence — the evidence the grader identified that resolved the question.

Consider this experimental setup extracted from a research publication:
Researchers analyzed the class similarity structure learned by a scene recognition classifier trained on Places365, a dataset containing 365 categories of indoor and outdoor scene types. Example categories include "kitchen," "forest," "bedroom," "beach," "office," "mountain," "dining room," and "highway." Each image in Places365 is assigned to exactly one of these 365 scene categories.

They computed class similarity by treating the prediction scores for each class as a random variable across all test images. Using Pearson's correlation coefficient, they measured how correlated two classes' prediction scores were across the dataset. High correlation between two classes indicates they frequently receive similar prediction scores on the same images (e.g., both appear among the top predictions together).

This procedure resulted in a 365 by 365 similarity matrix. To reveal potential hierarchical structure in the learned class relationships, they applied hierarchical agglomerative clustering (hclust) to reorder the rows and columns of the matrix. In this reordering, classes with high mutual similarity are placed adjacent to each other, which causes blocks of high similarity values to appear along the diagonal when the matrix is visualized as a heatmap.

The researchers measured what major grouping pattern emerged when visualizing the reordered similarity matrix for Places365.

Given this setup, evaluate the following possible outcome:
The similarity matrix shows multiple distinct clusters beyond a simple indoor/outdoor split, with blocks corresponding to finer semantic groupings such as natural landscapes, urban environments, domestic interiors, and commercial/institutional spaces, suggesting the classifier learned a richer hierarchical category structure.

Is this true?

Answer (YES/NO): NO